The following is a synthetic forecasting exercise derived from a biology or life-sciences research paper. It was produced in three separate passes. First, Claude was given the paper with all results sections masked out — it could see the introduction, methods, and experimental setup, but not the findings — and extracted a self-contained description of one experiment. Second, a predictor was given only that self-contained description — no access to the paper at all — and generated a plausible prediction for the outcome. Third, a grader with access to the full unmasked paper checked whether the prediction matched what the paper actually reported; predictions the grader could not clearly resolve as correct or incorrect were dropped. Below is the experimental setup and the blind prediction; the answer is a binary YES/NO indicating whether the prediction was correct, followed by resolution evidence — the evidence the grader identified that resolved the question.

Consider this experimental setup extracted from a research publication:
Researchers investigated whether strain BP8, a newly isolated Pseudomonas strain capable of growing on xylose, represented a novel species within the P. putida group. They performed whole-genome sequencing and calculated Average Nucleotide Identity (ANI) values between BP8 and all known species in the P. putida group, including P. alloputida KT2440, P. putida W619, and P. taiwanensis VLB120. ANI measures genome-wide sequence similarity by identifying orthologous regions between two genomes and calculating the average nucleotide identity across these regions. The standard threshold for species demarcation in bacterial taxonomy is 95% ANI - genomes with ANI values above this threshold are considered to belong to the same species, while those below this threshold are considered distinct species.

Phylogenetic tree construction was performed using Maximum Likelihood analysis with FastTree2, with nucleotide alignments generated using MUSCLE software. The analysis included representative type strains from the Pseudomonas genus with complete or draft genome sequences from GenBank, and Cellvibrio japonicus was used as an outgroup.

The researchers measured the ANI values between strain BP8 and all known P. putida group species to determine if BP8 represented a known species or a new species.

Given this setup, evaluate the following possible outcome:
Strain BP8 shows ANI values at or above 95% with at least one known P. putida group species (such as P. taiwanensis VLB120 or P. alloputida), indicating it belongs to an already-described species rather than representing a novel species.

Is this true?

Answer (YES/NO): NO